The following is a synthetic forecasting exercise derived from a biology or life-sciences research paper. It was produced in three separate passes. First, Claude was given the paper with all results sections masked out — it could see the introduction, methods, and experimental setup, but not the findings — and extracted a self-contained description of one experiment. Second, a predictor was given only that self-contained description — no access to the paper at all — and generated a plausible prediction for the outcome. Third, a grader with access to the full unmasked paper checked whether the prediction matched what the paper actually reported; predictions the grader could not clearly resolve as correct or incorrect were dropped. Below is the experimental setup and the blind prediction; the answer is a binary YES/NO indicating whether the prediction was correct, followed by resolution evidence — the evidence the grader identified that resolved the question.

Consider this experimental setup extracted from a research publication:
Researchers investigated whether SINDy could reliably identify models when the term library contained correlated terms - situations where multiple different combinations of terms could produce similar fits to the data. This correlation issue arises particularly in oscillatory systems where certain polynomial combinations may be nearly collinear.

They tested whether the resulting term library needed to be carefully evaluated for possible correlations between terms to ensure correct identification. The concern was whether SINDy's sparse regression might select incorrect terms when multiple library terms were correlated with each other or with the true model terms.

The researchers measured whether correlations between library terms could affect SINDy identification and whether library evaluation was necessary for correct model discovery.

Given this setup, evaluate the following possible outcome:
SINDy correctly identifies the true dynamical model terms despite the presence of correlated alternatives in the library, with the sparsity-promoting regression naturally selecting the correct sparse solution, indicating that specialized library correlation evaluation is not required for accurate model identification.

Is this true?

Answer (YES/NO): NO